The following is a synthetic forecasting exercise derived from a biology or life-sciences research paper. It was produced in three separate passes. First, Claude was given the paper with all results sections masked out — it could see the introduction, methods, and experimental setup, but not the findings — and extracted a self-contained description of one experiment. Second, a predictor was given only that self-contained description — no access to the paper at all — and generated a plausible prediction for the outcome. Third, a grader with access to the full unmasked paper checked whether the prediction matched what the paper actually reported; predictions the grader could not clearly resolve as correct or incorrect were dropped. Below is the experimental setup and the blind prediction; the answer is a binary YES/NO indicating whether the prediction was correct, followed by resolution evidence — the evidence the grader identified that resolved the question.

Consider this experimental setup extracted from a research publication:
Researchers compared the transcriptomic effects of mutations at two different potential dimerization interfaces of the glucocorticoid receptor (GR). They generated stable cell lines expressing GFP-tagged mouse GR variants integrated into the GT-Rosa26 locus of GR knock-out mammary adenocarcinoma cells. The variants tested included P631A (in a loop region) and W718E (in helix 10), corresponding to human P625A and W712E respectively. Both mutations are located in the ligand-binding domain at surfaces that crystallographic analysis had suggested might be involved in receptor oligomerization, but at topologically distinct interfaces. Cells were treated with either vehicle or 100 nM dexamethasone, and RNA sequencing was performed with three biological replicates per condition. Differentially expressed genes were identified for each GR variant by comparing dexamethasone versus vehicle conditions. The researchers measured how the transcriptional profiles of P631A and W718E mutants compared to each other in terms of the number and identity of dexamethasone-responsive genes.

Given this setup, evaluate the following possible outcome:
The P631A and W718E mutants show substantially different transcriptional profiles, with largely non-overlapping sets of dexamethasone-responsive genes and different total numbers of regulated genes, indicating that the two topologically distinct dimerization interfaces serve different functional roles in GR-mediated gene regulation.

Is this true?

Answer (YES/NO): NO